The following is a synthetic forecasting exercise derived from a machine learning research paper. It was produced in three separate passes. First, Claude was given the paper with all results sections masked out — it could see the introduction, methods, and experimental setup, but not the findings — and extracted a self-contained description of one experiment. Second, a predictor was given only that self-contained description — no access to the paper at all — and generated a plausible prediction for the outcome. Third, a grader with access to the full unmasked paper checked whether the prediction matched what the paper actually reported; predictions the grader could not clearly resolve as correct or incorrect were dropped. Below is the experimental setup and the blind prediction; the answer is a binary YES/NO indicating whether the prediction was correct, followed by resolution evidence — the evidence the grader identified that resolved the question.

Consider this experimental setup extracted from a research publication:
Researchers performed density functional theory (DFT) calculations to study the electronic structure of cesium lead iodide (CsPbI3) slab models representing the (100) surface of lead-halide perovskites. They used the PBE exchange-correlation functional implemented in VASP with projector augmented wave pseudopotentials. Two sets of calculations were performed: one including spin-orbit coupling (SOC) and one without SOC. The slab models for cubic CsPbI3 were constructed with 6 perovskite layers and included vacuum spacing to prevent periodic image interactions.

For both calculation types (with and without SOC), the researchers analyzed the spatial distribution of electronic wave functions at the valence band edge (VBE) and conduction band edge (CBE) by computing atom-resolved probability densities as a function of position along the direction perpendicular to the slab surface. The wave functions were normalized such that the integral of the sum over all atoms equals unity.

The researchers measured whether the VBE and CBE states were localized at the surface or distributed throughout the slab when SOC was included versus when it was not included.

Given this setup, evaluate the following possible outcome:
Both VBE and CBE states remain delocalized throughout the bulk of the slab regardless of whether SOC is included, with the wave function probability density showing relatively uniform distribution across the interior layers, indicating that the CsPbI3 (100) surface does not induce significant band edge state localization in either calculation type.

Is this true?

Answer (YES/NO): NO